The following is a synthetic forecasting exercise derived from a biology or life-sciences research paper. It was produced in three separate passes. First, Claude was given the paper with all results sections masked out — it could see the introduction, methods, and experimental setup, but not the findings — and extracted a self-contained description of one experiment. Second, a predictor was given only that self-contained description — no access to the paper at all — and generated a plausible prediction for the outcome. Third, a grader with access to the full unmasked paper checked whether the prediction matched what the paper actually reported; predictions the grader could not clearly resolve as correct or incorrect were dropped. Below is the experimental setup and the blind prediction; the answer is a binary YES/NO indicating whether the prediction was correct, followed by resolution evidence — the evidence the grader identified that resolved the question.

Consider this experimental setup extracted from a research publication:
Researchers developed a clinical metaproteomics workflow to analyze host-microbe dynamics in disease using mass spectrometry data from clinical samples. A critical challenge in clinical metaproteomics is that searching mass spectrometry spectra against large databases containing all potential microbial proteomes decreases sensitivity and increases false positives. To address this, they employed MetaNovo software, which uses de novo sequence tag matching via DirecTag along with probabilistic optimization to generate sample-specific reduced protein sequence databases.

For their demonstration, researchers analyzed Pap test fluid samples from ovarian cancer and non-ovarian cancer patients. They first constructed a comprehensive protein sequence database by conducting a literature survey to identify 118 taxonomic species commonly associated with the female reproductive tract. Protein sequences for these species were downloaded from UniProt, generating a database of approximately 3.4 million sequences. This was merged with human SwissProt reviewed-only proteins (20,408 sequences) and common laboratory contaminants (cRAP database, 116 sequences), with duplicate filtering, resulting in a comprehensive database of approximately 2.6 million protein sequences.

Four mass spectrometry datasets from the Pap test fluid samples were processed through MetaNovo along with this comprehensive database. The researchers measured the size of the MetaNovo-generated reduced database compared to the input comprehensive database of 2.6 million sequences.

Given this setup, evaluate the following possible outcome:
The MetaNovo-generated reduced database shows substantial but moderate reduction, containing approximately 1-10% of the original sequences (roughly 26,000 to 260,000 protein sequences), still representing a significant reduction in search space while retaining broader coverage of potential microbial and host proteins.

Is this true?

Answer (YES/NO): NO